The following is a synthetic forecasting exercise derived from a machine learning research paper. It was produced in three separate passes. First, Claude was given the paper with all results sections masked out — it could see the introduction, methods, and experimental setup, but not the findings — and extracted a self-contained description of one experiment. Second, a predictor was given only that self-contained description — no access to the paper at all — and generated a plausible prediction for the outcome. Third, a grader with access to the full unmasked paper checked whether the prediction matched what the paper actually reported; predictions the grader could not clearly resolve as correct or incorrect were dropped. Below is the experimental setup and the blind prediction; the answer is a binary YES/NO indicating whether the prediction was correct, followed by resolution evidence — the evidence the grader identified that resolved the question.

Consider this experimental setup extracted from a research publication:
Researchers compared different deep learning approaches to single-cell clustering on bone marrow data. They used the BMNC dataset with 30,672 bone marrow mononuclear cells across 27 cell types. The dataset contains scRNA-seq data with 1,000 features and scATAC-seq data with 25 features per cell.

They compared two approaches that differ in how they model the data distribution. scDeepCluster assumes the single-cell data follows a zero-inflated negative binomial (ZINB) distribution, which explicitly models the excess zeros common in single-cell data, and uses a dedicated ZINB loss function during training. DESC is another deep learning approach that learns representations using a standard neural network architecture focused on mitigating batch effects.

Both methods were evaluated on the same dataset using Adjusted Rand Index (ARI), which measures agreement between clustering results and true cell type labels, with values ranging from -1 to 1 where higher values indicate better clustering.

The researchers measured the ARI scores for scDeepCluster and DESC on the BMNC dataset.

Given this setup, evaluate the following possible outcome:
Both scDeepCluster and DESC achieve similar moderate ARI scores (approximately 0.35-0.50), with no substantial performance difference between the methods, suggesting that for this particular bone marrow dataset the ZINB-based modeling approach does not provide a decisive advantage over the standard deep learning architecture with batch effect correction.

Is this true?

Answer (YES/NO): NO